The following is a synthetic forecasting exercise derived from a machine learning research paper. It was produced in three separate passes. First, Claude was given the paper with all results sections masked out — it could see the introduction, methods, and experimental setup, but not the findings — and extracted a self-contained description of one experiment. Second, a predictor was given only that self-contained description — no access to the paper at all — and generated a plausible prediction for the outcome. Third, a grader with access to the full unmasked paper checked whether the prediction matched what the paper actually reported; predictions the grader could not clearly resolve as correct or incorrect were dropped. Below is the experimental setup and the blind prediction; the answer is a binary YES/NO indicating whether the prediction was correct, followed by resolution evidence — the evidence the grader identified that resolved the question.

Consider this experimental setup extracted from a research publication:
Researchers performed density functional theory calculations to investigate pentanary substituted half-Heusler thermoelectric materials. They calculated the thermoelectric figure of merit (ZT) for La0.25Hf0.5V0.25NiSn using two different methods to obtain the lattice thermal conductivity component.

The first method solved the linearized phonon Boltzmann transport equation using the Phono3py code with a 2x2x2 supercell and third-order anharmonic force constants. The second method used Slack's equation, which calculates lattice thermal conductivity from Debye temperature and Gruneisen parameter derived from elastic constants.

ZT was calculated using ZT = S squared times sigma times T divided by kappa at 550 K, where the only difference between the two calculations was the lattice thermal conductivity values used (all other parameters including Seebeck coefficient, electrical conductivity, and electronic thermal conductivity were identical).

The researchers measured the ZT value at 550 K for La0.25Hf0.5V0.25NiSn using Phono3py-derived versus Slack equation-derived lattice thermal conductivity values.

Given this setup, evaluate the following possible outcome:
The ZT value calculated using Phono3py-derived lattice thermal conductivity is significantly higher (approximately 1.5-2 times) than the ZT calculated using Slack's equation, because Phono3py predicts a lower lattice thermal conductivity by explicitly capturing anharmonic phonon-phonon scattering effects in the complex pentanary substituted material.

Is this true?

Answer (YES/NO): NO